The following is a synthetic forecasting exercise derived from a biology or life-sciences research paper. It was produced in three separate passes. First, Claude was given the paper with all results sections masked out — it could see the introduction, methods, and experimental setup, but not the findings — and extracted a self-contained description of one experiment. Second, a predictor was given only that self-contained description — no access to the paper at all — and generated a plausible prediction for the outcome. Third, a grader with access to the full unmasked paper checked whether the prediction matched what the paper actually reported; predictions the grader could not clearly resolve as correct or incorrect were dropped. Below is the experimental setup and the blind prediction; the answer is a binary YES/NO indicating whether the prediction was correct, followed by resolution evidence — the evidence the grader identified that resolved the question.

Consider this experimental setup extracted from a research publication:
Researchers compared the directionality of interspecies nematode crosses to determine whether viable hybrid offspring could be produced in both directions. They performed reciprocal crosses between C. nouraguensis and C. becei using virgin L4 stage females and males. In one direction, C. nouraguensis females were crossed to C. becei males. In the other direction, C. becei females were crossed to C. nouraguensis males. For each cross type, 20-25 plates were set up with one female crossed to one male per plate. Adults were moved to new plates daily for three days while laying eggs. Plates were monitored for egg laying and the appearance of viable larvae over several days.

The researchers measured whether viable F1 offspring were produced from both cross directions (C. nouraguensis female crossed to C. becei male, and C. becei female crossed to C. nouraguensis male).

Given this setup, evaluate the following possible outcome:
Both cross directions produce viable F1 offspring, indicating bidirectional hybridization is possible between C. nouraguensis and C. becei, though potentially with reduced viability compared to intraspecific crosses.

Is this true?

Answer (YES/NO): NO